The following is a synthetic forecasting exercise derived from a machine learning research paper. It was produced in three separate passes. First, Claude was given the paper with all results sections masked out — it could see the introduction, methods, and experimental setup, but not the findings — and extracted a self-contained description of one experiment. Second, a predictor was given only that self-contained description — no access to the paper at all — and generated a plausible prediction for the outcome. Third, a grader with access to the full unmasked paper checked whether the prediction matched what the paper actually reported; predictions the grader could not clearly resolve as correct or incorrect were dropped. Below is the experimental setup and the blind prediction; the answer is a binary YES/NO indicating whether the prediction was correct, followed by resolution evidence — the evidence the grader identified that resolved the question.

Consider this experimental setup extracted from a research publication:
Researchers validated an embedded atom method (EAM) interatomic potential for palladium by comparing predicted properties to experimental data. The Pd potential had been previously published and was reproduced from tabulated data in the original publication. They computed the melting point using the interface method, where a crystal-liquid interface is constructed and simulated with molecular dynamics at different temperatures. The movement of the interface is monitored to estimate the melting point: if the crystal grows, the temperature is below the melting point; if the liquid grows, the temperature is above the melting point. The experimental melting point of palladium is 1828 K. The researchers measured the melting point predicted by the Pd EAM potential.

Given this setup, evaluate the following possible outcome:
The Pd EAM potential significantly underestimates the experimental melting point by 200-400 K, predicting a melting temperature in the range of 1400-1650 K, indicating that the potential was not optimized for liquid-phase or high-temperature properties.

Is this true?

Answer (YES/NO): NO